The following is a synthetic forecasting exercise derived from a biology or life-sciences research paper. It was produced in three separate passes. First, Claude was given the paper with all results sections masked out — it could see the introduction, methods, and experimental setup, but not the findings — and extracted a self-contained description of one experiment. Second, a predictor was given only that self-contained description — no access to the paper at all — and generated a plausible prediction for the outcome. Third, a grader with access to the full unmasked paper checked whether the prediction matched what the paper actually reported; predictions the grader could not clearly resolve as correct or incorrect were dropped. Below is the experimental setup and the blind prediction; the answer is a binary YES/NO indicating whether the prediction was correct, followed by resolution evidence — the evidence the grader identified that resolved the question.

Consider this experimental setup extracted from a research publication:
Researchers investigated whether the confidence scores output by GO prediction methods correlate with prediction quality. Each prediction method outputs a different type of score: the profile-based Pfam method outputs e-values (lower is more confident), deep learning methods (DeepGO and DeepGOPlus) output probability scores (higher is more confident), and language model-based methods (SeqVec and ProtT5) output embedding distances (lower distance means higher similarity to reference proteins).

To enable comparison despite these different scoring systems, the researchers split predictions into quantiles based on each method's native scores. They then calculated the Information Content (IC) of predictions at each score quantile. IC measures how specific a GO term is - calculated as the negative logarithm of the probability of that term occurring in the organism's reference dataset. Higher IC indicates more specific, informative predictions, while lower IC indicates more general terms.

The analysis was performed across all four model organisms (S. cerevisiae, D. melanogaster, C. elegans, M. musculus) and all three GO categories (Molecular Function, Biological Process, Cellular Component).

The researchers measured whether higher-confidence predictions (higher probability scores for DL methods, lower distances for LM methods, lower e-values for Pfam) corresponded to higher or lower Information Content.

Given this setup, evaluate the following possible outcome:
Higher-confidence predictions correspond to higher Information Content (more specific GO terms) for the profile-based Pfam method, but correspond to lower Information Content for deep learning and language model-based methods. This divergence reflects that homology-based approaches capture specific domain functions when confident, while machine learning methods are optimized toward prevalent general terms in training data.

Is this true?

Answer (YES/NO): NO